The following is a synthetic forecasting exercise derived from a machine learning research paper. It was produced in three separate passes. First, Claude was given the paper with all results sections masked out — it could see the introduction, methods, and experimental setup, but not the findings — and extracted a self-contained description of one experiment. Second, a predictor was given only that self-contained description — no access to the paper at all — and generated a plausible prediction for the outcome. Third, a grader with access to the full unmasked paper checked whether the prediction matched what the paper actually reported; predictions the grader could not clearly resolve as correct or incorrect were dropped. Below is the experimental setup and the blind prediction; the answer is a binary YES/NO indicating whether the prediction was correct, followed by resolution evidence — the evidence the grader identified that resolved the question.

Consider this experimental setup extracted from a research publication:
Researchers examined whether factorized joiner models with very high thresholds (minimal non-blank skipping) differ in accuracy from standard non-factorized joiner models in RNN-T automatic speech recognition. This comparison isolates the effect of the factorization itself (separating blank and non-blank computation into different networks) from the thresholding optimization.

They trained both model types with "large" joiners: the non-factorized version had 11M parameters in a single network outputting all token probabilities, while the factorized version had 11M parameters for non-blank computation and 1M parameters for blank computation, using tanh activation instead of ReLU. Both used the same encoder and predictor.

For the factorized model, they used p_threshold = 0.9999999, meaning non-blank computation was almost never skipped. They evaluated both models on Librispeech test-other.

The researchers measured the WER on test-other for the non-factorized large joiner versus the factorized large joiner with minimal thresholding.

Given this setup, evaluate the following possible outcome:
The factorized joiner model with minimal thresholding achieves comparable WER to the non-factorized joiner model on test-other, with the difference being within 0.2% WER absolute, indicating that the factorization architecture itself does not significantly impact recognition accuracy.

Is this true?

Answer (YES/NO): YES